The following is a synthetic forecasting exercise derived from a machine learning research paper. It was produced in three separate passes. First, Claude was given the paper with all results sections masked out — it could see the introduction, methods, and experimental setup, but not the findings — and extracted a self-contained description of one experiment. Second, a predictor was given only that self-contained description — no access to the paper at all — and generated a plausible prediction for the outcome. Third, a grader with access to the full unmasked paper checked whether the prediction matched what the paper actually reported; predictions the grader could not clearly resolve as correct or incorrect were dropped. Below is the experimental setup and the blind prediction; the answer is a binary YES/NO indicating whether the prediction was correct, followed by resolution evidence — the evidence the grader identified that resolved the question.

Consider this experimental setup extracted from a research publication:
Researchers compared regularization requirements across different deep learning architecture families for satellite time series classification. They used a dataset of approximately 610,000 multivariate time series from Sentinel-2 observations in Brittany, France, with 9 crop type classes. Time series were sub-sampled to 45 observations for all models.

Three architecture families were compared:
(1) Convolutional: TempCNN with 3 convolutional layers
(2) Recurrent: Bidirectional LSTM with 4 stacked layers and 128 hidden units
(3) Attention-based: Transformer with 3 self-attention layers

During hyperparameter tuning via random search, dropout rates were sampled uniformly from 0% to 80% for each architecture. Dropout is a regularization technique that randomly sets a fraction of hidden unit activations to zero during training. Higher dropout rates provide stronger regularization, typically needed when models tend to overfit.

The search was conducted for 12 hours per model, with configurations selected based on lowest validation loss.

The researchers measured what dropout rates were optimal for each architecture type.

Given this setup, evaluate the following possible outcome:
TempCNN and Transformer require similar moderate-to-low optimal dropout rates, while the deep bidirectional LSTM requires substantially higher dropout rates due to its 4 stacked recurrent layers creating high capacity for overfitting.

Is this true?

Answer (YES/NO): NO